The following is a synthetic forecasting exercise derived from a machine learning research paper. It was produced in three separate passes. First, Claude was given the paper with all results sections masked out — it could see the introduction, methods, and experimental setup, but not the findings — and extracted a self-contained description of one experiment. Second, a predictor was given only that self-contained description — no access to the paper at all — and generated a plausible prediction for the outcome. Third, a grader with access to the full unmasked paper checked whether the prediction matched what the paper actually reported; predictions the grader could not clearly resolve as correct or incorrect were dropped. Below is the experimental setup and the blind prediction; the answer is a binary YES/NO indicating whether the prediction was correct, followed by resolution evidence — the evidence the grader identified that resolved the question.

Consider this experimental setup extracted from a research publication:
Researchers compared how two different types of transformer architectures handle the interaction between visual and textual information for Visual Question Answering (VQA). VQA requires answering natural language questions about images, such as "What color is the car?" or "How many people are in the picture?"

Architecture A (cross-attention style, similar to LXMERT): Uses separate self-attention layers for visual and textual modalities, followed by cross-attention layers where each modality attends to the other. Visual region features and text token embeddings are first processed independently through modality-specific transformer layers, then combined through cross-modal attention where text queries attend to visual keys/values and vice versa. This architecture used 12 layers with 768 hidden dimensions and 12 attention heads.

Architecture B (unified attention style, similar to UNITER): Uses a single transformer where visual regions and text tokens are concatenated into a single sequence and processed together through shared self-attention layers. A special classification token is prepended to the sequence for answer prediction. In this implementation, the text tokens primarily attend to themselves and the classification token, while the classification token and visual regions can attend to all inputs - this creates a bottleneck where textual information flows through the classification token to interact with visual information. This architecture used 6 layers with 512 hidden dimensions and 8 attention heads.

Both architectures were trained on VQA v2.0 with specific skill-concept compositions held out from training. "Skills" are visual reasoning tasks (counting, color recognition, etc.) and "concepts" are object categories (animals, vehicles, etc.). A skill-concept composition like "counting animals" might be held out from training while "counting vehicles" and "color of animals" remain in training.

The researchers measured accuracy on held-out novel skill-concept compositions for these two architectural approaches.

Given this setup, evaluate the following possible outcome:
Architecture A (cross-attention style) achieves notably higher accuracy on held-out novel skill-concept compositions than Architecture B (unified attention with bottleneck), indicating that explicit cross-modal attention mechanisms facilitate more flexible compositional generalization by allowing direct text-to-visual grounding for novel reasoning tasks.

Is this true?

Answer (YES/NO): NO